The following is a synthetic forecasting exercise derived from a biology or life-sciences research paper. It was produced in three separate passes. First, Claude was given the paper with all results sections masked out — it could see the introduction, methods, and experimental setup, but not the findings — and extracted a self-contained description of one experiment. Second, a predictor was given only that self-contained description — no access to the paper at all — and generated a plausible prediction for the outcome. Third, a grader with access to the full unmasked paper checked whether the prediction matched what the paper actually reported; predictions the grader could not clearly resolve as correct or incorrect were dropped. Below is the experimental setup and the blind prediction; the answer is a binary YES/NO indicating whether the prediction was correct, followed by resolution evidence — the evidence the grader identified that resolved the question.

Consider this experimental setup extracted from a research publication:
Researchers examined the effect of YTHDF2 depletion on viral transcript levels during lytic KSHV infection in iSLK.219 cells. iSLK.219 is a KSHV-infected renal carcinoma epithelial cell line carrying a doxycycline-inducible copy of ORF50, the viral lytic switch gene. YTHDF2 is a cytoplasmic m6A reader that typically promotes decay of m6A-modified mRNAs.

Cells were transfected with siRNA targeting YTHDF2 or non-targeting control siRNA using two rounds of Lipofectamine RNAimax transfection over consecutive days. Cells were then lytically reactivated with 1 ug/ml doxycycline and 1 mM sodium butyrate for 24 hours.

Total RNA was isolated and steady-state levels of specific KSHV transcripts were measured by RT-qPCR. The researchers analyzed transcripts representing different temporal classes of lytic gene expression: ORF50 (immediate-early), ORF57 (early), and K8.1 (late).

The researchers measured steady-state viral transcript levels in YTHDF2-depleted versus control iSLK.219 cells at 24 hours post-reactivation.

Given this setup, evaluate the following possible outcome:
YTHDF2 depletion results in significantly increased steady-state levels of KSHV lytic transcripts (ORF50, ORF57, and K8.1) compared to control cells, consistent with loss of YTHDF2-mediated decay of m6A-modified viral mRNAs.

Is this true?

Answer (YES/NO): NO